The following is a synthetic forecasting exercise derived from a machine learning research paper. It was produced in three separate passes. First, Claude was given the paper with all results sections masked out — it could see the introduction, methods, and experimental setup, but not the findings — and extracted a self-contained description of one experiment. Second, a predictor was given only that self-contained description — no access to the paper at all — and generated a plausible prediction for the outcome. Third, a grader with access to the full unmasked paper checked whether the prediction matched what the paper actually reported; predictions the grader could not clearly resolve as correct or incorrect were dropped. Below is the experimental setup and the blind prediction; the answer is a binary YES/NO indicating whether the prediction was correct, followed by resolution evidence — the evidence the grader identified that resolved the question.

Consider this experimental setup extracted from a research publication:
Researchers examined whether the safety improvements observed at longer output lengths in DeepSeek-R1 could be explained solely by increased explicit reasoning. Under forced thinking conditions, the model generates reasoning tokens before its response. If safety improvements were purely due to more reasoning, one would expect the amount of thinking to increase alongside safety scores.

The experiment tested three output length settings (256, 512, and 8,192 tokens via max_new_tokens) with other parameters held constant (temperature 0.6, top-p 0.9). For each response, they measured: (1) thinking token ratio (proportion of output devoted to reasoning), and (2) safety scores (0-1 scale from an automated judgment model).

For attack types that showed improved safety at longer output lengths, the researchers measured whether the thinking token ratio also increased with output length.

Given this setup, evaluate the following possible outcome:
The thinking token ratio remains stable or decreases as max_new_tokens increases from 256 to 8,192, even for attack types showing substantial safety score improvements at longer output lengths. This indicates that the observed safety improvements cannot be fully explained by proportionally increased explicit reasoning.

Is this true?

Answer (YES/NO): YES